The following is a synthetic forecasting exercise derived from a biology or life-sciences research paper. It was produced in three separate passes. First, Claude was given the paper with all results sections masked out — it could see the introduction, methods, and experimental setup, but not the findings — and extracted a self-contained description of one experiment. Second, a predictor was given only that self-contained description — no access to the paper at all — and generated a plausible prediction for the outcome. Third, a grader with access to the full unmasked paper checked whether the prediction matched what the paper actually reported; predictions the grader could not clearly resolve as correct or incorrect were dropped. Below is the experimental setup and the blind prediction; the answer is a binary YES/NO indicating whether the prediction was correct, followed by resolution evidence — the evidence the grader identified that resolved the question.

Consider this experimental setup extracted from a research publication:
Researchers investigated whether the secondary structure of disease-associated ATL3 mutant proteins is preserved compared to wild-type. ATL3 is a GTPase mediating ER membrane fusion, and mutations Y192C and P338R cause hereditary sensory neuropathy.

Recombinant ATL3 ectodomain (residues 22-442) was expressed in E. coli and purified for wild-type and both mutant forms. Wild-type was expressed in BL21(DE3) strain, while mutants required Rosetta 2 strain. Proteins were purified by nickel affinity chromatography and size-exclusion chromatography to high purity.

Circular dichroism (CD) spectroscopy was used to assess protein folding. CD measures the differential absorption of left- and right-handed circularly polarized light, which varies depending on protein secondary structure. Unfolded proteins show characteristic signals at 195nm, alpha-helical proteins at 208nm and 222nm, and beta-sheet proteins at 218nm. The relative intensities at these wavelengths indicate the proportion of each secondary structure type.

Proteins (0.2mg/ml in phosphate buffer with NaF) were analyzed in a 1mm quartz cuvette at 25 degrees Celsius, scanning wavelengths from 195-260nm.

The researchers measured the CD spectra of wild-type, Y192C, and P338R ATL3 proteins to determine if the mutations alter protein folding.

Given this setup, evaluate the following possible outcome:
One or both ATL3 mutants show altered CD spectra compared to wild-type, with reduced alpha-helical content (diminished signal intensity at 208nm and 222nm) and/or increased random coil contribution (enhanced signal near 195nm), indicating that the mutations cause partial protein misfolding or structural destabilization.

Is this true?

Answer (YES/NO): NO